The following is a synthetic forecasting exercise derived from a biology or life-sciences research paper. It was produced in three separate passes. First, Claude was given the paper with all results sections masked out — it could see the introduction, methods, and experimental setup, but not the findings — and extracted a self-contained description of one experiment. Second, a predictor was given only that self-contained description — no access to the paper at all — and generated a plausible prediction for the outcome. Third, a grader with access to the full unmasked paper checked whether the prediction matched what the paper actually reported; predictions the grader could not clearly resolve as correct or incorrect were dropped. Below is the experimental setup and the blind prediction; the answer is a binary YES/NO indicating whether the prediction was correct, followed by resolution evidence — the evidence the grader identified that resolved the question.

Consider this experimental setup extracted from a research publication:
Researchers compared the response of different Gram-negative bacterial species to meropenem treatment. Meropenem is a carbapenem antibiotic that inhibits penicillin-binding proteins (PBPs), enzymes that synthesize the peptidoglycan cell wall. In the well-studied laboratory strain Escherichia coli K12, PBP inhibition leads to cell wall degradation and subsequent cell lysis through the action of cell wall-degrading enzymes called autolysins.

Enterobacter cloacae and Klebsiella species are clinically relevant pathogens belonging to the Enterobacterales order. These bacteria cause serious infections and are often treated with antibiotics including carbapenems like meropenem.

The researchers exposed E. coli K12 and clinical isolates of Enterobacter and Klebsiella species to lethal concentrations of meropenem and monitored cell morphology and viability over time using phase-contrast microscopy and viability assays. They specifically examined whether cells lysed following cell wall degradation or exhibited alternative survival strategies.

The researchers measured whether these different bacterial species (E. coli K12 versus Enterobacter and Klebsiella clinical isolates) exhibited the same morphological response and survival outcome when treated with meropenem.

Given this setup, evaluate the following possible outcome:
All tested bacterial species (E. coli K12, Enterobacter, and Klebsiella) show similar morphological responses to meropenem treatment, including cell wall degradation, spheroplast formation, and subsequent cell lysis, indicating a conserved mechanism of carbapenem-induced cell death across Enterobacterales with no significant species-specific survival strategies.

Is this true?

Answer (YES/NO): NO